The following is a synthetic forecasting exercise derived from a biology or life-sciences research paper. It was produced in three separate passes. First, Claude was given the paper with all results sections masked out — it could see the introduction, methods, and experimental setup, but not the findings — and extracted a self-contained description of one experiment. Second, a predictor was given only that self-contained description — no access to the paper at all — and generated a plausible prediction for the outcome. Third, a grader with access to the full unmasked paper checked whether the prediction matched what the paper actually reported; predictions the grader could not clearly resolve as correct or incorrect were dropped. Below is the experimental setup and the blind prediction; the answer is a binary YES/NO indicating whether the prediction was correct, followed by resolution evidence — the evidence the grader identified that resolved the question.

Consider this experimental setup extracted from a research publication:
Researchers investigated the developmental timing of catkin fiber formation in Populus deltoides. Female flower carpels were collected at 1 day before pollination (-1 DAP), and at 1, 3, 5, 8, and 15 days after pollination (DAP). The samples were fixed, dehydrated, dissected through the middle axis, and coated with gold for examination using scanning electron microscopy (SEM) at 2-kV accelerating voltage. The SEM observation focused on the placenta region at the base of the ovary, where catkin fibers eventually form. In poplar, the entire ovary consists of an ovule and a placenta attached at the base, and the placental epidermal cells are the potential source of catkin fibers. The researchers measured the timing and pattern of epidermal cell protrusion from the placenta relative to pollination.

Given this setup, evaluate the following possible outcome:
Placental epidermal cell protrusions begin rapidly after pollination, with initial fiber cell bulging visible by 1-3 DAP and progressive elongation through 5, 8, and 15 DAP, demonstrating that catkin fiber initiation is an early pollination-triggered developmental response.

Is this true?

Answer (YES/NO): YES